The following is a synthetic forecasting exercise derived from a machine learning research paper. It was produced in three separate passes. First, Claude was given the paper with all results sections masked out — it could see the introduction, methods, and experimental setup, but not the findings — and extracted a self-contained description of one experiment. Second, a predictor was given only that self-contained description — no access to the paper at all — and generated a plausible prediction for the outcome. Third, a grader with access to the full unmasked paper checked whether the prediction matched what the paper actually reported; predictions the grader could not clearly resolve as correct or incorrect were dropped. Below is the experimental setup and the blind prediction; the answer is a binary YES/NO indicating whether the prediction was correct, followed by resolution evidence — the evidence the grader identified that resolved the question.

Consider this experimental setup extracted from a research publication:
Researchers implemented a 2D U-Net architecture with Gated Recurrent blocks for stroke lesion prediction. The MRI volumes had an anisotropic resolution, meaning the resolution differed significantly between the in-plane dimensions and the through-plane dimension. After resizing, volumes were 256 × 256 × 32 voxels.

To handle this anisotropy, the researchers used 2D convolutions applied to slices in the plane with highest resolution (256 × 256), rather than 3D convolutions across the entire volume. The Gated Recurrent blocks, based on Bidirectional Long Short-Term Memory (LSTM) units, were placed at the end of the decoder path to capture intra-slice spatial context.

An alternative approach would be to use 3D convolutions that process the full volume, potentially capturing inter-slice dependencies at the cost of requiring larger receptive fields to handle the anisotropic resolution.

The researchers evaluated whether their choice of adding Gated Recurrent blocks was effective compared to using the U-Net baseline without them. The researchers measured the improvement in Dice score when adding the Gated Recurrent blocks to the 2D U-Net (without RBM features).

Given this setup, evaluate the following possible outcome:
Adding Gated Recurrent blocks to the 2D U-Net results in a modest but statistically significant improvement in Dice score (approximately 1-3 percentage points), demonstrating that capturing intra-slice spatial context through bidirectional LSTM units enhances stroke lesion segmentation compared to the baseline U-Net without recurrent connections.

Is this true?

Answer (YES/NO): NO